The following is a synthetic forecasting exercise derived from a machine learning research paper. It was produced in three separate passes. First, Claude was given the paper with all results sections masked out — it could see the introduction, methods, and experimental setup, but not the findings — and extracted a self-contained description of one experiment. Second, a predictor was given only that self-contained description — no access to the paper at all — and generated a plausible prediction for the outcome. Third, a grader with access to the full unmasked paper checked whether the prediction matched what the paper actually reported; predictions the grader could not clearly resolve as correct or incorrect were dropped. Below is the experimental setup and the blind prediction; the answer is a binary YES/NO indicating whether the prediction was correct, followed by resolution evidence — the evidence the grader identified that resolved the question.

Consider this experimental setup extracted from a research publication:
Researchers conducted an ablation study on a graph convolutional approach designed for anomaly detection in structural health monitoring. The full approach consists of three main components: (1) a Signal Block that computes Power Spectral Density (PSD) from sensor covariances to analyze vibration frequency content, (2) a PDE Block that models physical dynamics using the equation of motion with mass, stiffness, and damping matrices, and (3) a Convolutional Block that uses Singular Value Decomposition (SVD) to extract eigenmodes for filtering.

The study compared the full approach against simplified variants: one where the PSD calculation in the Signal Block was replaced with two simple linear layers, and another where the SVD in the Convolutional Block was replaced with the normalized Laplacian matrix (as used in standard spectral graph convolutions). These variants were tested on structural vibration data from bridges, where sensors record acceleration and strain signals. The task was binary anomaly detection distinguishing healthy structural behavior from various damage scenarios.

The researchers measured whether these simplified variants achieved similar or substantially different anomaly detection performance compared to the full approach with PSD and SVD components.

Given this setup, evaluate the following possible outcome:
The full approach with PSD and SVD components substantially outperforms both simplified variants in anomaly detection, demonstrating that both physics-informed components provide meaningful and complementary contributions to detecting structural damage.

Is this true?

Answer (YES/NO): NO